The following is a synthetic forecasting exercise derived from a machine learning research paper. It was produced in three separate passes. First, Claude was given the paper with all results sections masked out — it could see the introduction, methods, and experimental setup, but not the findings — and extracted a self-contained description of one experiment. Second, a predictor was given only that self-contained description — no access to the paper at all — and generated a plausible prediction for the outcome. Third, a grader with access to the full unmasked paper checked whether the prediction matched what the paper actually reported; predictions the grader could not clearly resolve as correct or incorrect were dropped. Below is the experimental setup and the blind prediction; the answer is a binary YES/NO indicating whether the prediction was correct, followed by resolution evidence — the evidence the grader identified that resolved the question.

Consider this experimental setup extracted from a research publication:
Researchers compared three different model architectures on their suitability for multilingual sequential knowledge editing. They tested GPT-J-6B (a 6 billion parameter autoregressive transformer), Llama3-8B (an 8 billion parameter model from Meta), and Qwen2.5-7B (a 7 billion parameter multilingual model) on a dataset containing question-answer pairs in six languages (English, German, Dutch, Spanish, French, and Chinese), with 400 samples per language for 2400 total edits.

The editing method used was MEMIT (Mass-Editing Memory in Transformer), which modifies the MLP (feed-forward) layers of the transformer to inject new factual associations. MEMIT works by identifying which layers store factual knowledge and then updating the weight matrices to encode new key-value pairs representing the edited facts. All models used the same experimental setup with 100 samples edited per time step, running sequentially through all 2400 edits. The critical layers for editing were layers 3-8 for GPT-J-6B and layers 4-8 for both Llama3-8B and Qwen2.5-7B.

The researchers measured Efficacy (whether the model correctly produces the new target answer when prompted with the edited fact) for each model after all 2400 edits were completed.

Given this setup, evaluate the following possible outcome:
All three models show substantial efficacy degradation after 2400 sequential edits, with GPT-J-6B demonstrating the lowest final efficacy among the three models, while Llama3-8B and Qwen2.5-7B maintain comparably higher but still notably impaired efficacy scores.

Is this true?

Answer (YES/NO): NO